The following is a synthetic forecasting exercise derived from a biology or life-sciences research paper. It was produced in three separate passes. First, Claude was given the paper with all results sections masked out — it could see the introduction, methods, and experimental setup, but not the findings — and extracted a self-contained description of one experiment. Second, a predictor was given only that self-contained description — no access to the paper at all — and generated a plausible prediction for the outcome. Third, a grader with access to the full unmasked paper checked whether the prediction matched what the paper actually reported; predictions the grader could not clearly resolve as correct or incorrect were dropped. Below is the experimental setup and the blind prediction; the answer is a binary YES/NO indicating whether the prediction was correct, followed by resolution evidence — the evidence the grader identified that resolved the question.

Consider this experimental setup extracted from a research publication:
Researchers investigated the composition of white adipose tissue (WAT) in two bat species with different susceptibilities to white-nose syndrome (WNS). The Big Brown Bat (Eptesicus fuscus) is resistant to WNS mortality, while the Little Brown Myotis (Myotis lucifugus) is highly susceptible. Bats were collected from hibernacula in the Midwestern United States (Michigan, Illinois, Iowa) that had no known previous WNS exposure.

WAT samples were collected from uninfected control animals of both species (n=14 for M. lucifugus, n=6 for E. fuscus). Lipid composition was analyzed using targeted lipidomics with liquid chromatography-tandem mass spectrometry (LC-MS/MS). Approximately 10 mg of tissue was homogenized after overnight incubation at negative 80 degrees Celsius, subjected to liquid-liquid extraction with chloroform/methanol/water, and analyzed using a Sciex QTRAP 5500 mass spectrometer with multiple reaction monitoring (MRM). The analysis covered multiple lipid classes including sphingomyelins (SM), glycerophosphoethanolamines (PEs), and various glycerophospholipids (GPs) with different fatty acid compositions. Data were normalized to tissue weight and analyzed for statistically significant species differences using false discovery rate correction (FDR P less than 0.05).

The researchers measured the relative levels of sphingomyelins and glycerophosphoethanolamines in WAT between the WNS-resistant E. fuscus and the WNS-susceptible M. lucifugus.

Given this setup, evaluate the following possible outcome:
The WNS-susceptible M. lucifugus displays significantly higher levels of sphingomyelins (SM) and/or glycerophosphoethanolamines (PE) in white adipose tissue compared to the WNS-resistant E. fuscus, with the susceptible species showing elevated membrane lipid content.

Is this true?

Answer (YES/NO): NO